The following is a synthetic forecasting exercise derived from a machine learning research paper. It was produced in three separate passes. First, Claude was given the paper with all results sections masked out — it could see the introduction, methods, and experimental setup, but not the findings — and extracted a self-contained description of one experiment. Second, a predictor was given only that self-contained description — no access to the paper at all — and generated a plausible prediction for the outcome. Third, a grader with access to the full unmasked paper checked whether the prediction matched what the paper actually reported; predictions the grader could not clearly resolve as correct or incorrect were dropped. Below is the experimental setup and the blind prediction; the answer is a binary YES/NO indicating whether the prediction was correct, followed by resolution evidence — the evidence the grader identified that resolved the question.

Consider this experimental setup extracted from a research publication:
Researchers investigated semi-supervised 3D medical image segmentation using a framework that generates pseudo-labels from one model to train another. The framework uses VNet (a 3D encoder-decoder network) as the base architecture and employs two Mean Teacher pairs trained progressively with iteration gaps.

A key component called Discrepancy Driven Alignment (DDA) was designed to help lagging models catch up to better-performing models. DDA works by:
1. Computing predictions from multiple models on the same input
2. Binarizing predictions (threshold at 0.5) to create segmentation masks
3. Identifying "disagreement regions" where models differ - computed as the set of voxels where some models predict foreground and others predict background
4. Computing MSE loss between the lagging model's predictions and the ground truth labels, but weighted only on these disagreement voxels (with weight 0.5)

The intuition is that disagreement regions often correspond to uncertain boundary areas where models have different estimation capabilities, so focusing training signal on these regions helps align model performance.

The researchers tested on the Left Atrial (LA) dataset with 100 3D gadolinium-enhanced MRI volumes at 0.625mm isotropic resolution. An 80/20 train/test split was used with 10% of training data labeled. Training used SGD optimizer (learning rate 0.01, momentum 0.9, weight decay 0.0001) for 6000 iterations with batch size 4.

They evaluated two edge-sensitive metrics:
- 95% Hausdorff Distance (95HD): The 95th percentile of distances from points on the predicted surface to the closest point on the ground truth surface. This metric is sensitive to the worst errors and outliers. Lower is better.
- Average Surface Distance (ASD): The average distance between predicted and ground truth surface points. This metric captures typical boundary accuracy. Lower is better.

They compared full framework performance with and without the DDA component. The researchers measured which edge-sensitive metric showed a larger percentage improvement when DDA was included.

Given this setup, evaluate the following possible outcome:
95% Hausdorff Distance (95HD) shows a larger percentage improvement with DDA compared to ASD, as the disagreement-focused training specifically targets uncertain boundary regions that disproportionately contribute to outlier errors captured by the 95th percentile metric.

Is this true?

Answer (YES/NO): NO